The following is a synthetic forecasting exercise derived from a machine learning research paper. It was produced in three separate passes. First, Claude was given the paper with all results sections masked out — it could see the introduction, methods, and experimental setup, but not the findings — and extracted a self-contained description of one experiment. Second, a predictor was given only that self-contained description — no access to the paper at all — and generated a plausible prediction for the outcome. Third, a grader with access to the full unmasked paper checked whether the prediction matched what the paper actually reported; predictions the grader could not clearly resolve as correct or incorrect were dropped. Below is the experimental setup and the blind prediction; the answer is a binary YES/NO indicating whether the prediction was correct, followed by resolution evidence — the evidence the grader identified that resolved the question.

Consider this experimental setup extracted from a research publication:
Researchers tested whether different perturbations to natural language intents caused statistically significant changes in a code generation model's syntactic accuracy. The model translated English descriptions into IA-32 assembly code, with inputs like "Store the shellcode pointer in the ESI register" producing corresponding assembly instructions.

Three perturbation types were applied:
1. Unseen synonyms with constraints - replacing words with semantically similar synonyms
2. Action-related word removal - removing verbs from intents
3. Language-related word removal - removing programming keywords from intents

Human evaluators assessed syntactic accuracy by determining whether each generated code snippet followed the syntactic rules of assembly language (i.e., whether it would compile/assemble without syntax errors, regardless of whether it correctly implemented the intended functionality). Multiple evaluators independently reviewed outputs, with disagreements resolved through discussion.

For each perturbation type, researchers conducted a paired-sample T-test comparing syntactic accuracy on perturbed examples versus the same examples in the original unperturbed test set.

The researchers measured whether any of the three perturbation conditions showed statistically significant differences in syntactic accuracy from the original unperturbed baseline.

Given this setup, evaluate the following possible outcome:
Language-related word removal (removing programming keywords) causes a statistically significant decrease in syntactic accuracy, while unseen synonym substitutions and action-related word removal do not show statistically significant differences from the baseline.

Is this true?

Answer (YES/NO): NO